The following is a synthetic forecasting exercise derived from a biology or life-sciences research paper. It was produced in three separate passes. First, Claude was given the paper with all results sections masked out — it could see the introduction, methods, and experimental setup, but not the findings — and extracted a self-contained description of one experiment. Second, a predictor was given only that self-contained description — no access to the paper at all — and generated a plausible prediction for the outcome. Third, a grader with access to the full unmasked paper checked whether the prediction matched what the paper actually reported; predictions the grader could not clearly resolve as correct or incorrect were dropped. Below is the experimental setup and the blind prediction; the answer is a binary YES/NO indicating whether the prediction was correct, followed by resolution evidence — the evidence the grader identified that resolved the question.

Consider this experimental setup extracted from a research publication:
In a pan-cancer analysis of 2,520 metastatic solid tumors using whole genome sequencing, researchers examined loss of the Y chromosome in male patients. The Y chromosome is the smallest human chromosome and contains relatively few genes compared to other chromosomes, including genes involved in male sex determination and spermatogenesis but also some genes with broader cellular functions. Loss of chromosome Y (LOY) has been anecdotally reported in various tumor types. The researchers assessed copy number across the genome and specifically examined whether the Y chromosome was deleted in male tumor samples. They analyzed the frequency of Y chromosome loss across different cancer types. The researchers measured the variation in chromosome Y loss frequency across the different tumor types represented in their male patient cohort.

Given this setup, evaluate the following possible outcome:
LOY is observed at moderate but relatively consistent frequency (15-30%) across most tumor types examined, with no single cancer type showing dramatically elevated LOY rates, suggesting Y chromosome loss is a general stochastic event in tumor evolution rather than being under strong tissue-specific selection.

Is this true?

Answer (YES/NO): NO